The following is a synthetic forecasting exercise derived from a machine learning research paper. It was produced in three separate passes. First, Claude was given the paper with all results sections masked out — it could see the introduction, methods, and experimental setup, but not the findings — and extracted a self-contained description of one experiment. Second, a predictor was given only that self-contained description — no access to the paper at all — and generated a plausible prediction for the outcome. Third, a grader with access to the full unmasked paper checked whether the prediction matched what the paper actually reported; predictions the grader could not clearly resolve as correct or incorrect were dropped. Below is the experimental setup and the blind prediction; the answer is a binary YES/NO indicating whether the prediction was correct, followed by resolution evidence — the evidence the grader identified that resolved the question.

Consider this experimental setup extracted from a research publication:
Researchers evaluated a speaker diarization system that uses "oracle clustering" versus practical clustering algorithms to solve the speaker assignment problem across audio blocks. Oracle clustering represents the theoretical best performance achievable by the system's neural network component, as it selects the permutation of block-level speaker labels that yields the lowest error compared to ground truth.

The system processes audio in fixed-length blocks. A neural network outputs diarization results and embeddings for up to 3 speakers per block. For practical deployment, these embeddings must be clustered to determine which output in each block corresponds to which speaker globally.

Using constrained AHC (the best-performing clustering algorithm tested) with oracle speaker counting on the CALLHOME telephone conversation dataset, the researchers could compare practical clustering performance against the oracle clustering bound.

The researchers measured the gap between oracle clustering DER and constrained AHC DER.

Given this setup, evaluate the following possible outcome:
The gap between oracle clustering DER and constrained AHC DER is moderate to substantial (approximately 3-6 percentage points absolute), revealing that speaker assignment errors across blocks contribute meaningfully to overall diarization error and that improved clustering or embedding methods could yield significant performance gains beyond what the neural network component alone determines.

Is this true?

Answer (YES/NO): NO